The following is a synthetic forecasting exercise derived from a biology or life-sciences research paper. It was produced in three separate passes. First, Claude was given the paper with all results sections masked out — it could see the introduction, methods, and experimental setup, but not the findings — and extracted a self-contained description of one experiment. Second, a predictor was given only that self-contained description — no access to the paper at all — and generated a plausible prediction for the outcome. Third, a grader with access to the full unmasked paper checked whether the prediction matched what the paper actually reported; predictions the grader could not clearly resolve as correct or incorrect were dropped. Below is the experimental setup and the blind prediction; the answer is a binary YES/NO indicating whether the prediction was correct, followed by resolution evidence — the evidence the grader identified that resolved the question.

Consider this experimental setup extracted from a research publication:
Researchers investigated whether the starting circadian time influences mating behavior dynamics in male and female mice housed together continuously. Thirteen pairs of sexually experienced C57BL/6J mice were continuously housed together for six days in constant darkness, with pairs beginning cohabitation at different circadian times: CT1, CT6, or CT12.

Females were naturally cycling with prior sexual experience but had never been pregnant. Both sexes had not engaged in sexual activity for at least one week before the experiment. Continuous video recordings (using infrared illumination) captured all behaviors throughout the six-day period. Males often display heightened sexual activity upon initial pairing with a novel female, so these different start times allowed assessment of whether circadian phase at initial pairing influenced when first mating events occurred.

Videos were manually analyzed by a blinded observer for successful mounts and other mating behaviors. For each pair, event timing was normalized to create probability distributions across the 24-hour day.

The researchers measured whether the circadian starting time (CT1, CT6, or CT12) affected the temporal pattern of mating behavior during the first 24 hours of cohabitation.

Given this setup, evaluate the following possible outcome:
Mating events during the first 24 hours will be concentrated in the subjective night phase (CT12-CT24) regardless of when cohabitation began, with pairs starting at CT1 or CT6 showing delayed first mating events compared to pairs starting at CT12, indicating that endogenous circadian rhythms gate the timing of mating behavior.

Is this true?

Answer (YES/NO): YES